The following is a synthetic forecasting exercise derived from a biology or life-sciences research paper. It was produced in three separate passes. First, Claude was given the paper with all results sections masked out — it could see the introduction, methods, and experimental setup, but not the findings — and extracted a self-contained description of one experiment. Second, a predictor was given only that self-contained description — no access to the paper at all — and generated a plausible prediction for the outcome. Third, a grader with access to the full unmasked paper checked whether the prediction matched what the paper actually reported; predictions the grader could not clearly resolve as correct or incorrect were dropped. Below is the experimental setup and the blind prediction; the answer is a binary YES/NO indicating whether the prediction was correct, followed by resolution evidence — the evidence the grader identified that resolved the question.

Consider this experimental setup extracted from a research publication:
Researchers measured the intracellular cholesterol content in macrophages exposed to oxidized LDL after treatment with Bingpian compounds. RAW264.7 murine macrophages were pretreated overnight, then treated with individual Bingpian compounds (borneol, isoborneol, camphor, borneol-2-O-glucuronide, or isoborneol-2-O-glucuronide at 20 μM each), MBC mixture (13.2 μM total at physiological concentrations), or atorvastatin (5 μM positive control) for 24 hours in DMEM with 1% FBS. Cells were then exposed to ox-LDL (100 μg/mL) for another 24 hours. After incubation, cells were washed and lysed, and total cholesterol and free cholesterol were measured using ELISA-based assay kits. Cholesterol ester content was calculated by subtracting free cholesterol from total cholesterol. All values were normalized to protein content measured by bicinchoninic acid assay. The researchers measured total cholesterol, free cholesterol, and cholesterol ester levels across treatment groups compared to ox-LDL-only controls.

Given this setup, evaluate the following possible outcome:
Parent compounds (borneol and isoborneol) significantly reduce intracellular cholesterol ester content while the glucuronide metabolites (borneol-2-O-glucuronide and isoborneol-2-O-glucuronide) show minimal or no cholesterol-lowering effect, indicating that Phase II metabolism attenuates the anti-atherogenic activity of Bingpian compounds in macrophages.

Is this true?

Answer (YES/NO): NO